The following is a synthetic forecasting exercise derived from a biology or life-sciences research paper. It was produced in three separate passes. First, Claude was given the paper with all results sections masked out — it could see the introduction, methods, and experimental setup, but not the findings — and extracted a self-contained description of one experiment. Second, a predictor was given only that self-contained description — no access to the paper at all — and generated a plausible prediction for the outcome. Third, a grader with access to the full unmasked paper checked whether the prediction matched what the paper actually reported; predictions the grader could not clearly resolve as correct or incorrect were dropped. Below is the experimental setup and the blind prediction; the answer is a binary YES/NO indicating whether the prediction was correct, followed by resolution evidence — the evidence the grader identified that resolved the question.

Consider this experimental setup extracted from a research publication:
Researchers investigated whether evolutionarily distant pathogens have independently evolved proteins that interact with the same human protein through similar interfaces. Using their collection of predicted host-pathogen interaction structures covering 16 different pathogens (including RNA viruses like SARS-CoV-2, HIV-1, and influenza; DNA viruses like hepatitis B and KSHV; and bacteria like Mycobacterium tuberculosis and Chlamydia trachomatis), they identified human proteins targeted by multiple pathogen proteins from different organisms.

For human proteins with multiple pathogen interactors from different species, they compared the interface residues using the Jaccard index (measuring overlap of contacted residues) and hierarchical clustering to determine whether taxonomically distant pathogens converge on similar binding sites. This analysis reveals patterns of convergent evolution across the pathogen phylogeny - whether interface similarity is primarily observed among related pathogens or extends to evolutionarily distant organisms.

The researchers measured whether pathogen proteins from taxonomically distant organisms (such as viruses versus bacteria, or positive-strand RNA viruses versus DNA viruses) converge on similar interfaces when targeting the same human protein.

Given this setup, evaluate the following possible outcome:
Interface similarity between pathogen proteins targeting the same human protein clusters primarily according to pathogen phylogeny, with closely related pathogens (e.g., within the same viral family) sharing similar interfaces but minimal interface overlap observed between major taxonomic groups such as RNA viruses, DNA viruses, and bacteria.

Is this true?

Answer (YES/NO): NO